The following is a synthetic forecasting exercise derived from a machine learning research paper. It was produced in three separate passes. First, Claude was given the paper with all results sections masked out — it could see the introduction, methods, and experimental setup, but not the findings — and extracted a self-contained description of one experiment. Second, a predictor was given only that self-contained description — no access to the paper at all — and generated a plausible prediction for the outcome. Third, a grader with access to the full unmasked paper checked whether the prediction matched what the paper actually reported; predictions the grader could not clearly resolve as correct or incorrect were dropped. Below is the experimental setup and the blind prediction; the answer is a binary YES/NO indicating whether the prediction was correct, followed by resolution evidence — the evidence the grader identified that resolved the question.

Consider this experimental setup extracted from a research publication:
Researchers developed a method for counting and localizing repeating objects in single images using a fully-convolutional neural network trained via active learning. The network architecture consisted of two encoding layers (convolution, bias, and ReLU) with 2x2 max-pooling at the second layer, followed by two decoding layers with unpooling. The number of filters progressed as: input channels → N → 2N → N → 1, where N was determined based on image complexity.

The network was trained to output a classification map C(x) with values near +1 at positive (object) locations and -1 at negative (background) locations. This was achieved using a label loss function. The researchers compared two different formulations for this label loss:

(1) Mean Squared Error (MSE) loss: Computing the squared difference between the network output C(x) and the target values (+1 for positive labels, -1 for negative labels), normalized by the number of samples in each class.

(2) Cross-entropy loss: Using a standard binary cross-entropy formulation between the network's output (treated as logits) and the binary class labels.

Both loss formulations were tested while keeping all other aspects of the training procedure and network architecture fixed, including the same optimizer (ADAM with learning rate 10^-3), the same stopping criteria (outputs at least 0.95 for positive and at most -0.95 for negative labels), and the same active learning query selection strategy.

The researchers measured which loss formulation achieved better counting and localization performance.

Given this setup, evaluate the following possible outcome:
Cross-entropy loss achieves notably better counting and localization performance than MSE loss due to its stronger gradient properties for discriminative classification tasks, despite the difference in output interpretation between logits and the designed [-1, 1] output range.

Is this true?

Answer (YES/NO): NO